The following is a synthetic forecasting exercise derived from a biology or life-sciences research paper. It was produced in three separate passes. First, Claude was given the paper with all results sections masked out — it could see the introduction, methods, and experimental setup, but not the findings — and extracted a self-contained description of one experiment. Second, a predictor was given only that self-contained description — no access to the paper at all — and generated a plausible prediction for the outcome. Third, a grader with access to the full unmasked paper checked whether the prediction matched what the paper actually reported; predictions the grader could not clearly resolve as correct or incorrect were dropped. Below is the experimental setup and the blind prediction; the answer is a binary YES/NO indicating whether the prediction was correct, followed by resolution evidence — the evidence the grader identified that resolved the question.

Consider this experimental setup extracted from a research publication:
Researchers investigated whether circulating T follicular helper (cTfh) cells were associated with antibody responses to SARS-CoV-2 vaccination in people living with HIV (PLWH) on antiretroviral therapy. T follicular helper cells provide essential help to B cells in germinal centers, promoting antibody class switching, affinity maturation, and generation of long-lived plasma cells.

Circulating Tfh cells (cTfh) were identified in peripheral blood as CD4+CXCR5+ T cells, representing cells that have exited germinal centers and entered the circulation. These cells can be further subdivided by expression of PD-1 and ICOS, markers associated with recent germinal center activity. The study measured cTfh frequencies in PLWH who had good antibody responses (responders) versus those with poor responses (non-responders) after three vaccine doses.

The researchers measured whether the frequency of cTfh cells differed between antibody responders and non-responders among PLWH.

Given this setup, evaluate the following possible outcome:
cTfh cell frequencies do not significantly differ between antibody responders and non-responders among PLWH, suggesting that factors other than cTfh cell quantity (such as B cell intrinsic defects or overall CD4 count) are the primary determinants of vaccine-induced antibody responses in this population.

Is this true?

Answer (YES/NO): NO